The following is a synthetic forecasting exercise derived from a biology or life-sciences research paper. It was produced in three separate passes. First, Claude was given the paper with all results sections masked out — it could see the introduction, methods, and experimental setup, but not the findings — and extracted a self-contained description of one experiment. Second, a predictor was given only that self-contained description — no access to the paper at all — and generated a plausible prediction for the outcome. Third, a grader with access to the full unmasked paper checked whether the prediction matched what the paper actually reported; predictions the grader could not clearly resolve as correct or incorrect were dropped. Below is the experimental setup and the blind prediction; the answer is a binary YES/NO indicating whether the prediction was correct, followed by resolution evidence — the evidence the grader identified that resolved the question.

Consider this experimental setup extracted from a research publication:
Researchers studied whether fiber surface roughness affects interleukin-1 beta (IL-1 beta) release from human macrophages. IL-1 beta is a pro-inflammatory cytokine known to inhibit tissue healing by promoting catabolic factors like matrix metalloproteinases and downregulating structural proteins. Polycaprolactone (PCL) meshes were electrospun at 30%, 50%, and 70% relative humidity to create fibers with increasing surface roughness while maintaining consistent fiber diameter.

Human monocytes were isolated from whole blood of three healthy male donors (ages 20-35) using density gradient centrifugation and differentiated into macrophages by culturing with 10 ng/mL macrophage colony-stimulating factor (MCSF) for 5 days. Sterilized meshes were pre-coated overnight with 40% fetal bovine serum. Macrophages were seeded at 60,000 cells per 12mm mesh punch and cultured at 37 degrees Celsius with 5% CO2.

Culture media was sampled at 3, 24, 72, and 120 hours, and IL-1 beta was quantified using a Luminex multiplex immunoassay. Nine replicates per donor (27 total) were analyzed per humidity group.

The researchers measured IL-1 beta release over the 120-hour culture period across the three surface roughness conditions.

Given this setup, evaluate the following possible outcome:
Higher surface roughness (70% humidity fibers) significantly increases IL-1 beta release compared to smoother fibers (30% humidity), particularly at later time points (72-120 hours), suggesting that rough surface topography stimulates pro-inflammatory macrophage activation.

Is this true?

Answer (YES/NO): NO